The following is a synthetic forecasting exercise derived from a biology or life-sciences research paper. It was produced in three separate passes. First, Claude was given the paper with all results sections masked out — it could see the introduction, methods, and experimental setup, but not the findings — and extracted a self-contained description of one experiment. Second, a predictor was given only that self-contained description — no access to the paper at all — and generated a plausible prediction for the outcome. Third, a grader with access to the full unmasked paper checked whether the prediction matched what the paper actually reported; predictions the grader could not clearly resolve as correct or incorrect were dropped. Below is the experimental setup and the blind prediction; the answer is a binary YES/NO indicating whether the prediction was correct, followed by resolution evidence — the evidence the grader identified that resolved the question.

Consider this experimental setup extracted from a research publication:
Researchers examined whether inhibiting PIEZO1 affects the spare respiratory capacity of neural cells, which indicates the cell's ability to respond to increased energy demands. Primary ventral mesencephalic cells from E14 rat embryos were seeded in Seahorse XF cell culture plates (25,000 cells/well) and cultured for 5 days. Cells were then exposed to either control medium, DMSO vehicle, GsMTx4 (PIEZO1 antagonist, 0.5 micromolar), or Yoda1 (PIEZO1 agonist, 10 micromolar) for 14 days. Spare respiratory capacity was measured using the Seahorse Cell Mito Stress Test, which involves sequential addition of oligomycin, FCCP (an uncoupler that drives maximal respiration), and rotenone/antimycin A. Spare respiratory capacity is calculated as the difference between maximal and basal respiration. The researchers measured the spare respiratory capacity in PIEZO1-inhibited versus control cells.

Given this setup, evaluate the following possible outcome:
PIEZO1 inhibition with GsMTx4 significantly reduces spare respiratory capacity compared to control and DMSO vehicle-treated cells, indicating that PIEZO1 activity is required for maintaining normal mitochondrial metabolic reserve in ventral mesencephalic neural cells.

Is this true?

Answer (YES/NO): YES